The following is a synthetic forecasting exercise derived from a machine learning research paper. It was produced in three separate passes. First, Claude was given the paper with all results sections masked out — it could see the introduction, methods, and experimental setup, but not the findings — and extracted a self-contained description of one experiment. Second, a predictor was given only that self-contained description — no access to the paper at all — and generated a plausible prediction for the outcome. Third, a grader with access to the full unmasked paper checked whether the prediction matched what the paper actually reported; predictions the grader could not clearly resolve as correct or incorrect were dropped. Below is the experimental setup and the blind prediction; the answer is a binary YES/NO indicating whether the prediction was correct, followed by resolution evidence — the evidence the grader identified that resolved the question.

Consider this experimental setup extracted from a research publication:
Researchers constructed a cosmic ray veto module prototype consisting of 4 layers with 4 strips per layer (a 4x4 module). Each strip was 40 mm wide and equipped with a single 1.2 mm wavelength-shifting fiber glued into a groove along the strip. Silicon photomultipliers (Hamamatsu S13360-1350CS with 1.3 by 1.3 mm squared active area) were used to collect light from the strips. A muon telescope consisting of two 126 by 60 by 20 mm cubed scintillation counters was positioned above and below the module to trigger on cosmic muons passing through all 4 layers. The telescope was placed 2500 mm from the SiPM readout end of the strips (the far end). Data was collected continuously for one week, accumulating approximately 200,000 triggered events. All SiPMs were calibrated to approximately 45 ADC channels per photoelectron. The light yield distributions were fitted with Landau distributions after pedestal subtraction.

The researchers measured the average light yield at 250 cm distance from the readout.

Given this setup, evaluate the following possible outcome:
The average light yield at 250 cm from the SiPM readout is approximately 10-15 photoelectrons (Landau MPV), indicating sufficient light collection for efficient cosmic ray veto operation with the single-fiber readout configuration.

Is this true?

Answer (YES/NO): NO